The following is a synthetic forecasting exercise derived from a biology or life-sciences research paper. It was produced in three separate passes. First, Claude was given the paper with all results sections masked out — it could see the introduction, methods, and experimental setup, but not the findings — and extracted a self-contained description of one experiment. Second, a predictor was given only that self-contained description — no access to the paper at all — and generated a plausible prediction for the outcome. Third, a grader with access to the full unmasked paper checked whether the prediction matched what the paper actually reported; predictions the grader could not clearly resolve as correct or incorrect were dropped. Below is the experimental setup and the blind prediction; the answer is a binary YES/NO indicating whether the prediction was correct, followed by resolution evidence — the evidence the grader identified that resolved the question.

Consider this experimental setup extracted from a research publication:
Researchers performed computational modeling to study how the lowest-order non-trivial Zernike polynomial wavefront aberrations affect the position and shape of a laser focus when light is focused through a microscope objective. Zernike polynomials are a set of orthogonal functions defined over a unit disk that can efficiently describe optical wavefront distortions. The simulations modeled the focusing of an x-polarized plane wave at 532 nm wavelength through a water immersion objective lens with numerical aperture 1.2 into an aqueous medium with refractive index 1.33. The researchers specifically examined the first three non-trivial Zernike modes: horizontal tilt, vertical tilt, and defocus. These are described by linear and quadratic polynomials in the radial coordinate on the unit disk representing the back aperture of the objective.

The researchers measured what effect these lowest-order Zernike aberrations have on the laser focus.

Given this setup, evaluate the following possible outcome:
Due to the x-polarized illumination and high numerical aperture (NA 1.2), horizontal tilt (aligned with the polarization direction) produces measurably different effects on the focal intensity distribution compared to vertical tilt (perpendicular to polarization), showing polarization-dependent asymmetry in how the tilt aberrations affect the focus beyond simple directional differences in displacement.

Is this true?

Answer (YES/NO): NO